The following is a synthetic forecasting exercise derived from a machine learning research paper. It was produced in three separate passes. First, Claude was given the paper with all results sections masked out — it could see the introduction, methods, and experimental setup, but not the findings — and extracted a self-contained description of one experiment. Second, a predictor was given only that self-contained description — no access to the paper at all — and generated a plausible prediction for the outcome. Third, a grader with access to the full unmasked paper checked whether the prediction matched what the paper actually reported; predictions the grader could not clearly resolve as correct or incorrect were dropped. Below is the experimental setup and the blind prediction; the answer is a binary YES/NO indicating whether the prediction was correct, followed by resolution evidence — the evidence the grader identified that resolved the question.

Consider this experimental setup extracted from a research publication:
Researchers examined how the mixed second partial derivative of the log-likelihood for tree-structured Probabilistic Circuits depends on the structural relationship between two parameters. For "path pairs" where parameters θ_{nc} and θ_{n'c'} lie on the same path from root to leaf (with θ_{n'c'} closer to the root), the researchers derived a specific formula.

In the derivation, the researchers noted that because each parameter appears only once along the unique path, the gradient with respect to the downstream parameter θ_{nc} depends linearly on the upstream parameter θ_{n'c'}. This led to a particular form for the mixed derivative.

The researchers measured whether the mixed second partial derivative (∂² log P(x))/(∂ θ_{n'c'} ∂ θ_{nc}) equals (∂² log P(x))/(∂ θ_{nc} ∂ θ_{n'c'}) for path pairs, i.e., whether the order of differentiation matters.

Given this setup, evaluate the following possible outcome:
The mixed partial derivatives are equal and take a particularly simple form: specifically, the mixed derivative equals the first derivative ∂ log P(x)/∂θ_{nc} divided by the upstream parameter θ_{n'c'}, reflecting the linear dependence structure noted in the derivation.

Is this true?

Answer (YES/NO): NO